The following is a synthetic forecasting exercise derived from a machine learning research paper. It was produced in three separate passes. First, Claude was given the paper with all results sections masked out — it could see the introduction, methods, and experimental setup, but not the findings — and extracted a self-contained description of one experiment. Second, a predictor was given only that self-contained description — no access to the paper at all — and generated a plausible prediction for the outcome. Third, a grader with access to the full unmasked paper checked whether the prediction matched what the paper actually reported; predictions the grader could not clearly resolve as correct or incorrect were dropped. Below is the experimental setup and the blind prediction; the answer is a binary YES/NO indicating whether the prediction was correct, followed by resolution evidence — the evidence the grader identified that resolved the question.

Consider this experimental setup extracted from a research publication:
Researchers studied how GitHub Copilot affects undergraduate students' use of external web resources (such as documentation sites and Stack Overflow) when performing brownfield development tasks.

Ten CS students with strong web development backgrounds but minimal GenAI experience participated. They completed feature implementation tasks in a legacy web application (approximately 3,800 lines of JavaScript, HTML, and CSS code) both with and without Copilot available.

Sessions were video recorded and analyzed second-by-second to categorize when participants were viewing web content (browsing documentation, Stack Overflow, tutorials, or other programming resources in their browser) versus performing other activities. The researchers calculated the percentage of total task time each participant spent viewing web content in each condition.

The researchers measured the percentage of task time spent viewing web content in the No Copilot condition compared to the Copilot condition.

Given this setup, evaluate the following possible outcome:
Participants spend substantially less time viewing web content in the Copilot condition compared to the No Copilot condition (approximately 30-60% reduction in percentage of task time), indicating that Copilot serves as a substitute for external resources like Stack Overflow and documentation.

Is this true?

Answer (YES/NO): NO